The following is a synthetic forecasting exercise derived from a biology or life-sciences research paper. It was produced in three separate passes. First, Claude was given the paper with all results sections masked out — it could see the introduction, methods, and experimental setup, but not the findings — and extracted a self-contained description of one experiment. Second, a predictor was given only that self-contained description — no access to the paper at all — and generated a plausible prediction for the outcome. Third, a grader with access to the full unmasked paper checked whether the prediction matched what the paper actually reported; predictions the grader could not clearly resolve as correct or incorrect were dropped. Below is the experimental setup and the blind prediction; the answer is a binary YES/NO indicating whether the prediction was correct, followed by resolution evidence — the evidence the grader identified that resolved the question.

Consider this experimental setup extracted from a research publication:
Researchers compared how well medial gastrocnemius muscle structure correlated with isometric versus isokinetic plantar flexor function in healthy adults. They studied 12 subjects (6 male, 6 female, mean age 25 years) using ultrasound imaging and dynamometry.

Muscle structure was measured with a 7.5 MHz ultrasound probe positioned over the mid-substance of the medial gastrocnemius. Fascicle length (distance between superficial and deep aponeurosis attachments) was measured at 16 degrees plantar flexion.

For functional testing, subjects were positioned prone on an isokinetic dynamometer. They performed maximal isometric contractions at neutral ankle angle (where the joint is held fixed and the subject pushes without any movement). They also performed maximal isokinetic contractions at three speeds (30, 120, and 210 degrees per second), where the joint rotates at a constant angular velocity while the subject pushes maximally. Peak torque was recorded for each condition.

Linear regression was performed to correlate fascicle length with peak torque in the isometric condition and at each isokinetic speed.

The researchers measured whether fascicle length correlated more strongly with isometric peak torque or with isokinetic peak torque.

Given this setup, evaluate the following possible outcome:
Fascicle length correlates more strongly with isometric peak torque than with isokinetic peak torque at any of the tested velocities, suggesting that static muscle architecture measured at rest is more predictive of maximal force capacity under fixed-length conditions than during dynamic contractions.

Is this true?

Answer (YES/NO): NO